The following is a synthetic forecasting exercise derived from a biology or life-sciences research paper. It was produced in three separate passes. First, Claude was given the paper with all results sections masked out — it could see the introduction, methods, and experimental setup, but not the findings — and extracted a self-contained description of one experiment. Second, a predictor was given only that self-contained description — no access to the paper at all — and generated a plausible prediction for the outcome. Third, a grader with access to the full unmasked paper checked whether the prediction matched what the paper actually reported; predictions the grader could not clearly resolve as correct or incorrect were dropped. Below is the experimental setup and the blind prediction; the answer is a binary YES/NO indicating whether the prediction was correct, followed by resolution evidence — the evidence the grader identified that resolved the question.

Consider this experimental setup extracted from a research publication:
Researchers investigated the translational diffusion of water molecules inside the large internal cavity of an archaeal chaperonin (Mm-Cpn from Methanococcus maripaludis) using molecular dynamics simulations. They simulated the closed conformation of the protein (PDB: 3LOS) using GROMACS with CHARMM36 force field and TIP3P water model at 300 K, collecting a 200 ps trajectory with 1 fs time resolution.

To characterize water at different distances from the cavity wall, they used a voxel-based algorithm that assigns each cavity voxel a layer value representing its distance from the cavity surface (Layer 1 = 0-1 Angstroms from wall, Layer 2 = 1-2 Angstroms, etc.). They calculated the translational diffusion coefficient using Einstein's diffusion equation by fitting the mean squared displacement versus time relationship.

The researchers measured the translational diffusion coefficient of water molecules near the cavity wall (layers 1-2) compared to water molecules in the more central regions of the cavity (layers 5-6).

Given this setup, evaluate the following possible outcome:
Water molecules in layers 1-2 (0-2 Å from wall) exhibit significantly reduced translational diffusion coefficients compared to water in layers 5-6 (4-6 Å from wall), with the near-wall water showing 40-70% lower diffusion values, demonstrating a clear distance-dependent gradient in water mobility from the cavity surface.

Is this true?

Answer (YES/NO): YES